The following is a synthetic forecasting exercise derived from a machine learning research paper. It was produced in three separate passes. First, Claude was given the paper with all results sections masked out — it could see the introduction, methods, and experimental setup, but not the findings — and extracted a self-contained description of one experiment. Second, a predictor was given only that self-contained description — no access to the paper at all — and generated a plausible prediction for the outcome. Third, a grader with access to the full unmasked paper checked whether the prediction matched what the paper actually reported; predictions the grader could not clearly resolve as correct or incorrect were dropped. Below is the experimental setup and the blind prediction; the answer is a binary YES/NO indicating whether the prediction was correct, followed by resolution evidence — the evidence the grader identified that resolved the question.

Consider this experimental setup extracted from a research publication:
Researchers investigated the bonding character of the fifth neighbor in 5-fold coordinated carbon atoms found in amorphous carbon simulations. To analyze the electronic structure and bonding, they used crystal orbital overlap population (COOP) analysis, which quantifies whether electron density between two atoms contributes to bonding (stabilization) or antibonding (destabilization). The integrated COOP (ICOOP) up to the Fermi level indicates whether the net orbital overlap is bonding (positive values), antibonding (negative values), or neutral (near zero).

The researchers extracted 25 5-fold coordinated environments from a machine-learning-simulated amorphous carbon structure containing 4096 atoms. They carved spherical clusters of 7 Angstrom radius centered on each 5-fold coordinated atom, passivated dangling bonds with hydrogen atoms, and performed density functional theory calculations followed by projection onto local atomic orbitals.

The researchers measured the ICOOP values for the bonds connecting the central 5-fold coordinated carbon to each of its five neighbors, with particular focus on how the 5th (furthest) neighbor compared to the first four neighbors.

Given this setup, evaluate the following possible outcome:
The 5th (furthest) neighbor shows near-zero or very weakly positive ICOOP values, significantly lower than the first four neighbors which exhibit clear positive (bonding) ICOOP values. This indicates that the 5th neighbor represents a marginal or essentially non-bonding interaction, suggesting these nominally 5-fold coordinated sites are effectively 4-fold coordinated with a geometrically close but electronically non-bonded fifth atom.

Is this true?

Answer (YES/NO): YES